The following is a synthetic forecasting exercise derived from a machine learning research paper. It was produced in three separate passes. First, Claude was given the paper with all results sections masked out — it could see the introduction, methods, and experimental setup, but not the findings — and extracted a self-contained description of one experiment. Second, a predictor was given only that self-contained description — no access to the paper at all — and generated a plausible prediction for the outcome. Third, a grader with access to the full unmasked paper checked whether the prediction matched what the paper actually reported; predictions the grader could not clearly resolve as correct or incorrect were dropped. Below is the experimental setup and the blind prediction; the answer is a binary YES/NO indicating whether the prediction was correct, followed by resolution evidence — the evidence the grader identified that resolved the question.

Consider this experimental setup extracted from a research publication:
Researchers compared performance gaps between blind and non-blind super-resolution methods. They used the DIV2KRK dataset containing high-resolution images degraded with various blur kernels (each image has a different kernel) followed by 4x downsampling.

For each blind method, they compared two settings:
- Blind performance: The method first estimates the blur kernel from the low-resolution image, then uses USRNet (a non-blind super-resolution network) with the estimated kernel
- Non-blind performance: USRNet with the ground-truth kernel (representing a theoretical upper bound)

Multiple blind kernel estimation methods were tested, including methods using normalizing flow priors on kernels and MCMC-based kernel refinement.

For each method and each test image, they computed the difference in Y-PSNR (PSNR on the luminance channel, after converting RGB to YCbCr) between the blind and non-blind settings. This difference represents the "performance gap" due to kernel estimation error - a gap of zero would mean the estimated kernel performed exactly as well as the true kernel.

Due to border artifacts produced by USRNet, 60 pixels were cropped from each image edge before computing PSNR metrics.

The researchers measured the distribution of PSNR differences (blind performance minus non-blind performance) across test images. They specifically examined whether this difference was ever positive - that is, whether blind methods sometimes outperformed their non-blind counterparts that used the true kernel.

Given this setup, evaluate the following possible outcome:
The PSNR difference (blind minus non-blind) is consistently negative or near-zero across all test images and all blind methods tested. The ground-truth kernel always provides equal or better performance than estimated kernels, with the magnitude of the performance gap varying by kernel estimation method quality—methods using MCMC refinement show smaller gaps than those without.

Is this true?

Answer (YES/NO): NO